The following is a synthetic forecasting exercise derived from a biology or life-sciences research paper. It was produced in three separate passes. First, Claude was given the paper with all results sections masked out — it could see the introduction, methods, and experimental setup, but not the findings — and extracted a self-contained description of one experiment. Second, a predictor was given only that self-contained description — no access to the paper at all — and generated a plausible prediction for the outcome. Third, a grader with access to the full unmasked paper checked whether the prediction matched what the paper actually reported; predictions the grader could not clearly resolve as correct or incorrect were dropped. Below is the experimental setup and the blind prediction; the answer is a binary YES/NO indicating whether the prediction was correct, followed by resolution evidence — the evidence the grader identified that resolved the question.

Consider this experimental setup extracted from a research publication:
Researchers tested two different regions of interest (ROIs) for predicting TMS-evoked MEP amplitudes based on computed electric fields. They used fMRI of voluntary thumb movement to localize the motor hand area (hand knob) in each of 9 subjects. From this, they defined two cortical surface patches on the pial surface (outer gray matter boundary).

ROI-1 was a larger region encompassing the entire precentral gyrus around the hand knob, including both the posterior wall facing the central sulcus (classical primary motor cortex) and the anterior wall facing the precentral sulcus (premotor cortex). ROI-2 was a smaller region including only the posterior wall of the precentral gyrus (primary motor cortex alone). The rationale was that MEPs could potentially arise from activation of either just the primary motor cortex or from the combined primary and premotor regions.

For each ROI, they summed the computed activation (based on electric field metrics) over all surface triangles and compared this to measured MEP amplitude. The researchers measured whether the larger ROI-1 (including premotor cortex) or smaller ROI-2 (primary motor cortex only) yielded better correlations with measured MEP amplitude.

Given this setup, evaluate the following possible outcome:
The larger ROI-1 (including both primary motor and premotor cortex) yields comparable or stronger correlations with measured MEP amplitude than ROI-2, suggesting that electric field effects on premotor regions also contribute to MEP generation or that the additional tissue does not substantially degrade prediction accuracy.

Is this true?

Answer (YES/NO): NO